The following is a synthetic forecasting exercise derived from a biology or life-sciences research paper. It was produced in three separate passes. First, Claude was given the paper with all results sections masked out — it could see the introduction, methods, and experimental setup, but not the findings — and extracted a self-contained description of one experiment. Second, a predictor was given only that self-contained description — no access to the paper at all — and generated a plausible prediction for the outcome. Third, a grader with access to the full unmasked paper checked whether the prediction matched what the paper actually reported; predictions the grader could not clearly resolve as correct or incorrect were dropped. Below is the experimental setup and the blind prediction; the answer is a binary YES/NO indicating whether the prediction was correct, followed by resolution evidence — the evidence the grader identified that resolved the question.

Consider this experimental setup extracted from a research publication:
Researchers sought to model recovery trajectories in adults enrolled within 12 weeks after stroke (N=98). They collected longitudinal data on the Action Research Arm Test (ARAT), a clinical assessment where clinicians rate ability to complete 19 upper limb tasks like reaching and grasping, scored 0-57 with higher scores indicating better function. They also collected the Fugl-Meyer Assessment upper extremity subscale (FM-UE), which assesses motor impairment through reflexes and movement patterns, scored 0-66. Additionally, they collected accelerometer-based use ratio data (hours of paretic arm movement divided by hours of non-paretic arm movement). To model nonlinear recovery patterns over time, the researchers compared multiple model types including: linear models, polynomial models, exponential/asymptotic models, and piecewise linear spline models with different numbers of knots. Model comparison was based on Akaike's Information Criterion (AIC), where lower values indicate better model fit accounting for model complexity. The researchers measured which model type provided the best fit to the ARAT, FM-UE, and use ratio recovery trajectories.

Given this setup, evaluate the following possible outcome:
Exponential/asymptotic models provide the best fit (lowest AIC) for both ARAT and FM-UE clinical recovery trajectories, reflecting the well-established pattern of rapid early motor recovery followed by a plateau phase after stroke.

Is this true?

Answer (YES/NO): NO